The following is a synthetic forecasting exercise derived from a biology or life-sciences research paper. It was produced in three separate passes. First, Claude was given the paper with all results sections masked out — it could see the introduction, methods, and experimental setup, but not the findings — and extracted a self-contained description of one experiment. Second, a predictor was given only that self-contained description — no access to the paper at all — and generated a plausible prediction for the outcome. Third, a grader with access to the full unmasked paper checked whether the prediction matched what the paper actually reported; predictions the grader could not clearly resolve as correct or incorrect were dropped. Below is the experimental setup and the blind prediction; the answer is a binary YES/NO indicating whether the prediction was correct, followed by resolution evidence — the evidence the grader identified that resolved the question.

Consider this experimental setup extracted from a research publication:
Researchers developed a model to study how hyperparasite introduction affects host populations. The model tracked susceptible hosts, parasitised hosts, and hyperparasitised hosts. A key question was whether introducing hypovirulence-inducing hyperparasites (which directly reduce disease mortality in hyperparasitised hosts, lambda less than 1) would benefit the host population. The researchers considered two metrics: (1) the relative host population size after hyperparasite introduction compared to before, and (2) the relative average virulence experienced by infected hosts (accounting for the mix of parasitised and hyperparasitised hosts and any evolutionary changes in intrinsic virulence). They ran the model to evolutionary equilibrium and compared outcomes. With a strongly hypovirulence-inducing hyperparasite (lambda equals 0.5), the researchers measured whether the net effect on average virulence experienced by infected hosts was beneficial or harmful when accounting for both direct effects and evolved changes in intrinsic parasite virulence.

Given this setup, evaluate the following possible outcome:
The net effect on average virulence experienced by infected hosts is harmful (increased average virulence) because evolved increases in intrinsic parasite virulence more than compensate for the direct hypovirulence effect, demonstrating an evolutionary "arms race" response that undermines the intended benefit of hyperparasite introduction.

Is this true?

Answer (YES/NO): NO